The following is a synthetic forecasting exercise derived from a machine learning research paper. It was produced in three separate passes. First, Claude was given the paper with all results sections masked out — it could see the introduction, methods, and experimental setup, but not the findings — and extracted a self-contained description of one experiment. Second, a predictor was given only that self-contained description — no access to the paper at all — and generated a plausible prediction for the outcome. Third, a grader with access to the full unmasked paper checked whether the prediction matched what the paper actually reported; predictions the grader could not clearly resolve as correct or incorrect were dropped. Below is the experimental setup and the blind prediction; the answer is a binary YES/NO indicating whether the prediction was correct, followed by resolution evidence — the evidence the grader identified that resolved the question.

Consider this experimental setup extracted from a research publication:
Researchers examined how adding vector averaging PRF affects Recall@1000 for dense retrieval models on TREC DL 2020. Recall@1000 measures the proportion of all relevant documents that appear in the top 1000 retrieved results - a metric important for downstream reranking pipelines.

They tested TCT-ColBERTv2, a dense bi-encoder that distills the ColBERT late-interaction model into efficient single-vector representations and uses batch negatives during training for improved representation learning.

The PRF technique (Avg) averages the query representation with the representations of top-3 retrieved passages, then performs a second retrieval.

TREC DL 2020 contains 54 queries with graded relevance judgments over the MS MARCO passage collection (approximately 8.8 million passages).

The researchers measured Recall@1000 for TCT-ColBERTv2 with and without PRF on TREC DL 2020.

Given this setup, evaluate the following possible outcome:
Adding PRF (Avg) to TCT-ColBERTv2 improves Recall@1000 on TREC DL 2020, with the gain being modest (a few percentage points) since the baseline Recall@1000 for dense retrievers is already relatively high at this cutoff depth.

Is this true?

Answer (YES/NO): NO